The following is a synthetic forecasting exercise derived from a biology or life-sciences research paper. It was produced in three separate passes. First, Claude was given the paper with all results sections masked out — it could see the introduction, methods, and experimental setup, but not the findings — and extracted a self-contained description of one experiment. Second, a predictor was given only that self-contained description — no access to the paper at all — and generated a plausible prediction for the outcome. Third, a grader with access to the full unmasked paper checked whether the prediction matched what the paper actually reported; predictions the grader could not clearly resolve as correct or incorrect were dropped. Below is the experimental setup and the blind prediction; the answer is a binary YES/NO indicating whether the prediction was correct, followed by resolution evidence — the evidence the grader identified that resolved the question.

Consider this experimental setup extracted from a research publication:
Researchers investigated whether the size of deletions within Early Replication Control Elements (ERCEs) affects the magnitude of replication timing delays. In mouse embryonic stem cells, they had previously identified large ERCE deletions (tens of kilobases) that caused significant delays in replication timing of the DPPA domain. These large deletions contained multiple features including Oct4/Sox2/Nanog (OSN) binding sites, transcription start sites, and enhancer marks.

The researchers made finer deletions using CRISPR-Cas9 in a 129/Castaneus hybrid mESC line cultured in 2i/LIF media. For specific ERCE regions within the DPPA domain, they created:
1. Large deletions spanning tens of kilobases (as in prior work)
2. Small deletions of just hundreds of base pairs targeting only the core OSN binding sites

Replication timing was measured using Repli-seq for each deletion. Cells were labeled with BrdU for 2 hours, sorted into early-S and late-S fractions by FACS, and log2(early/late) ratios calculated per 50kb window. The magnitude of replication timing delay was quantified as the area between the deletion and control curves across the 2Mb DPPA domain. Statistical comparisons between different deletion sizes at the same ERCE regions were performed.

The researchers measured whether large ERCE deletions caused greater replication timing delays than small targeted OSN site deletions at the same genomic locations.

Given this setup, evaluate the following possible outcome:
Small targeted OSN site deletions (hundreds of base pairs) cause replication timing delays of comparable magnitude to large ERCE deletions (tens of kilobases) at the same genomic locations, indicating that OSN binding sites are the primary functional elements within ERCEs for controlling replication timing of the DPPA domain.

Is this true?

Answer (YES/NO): YES